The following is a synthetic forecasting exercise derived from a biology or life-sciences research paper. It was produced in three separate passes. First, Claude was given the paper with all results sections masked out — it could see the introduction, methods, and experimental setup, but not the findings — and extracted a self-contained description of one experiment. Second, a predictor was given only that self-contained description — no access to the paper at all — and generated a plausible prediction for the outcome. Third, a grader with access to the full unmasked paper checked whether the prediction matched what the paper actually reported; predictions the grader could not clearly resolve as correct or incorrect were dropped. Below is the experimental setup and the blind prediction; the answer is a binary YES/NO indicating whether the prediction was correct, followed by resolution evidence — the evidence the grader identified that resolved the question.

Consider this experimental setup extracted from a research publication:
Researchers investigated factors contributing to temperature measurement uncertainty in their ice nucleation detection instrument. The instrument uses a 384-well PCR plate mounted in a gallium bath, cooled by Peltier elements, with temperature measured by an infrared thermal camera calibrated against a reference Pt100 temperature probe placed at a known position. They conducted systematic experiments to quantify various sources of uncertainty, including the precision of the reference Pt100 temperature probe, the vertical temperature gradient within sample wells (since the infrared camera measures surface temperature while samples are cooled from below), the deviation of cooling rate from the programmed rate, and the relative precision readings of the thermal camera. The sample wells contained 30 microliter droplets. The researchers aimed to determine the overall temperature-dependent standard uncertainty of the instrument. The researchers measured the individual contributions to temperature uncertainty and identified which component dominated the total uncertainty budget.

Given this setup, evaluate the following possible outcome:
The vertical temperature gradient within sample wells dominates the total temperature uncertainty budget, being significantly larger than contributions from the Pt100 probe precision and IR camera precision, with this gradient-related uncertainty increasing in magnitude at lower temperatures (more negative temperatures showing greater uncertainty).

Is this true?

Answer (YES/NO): YES